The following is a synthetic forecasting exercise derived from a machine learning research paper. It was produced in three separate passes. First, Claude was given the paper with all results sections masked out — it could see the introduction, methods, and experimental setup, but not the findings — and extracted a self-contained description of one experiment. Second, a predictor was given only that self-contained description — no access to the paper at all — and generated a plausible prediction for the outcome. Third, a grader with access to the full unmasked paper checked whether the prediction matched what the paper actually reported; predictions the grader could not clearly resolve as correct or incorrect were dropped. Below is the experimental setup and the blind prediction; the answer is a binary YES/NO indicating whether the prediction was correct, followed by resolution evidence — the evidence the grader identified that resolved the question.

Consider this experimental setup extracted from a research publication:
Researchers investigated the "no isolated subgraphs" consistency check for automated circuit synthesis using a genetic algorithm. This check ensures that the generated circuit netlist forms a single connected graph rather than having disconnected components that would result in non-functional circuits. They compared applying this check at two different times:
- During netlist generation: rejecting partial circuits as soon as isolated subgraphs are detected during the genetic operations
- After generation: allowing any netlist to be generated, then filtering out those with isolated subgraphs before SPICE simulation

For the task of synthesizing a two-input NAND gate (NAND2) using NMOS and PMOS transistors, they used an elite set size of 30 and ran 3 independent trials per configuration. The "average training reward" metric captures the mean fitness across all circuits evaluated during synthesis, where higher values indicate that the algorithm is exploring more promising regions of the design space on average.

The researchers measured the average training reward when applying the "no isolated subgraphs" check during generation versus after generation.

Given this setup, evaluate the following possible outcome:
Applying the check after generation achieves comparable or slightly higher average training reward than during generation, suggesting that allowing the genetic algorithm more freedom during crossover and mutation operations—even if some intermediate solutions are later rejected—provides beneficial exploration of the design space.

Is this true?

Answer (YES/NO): NO